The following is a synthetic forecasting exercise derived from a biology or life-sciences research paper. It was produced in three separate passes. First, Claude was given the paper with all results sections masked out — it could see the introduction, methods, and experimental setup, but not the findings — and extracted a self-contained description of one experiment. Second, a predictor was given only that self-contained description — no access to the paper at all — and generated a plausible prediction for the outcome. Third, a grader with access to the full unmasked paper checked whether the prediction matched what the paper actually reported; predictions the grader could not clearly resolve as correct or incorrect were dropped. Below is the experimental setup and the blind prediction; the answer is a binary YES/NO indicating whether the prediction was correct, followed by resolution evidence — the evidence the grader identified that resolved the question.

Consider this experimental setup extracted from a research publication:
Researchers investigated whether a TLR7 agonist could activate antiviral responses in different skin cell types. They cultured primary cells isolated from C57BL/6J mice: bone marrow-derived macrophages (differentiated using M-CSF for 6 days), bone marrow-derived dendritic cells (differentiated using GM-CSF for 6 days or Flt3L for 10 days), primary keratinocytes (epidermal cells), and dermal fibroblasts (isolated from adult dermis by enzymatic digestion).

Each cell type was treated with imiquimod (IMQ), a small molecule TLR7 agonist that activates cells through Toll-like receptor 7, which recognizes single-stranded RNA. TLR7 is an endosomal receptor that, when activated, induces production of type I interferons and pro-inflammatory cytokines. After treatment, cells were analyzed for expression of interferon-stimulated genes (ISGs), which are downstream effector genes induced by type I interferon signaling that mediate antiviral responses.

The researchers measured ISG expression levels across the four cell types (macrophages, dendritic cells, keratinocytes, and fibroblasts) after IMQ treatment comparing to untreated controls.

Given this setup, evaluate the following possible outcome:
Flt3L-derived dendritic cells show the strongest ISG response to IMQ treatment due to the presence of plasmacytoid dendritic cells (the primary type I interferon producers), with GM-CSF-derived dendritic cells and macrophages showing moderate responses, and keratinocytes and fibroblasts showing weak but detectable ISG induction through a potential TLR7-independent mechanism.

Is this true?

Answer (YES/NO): NO